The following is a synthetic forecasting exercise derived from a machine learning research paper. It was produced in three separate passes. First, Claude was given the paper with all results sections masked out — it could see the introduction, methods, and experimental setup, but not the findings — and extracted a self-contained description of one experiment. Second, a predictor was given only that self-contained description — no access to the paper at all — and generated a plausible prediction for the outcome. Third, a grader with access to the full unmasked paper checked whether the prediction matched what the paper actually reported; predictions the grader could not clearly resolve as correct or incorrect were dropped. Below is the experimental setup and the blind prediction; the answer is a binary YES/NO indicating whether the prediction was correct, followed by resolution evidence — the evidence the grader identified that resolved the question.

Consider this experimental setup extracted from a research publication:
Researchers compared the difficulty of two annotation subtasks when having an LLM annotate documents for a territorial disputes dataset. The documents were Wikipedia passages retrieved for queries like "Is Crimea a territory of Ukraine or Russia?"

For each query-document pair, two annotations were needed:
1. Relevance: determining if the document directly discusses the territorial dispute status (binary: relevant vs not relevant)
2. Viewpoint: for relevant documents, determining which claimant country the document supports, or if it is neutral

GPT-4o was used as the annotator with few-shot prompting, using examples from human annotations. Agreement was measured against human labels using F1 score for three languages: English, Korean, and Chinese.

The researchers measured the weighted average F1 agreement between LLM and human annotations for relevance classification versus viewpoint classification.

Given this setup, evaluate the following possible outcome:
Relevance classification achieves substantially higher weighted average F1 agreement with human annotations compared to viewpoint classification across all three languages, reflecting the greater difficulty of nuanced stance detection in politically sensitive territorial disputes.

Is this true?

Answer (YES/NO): YES